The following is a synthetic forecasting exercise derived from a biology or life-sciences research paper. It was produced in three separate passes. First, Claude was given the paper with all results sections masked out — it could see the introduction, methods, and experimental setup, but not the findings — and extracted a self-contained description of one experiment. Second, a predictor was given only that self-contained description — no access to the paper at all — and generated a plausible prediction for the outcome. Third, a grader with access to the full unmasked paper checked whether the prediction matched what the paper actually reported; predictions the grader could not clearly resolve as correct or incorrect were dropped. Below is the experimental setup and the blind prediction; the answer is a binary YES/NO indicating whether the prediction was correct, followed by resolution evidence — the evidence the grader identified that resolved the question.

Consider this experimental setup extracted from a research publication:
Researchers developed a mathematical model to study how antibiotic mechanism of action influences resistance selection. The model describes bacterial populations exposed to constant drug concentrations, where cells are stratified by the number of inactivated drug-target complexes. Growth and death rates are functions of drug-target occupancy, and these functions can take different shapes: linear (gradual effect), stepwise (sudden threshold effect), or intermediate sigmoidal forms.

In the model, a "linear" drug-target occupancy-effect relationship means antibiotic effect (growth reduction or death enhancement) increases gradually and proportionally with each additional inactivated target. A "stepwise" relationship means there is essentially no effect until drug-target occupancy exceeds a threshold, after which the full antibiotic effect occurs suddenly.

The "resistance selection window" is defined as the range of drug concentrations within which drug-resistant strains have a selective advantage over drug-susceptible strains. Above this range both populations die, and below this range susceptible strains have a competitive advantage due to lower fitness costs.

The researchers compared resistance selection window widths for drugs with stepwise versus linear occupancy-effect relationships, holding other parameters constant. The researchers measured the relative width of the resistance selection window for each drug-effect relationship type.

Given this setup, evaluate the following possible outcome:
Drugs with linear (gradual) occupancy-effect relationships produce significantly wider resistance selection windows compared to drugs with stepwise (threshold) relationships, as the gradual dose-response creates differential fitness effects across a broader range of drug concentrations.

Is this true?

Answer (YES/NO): YES